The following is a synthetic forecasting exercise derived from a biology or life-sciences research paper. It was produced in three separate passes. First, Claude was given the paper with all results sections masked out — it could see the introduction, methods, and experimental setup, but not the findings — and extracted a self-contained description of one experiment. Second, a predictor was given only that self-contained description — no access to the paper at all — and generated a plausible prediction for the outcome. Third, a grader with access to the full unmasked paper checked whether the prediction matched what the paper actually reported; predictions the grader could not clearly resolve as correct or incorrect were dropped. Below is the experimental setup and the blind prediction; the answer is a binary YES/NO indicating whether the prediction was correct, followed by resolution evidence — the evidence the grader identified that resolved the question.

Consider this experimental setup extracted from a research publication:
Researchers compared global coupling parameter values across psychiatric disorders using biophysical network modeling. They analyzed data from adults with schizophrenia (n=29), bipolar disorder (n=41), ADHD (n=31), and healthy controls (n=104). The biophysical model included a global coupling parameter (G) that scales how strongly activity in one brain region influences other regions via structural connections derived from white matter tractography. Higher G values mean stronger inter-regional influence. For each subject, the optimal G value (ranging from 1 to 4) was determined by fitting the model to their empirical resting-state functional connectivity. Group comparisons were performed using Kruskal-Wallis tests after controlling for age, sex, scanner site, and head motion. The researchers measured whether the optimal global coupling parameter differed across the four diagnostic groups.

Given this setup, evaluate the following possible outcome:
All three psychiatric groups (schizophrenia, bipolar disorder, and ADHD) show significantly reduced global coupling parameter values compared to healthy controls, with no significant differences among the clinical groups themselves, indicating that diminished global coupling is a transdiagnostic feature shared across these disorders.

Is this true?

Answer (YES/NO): NO